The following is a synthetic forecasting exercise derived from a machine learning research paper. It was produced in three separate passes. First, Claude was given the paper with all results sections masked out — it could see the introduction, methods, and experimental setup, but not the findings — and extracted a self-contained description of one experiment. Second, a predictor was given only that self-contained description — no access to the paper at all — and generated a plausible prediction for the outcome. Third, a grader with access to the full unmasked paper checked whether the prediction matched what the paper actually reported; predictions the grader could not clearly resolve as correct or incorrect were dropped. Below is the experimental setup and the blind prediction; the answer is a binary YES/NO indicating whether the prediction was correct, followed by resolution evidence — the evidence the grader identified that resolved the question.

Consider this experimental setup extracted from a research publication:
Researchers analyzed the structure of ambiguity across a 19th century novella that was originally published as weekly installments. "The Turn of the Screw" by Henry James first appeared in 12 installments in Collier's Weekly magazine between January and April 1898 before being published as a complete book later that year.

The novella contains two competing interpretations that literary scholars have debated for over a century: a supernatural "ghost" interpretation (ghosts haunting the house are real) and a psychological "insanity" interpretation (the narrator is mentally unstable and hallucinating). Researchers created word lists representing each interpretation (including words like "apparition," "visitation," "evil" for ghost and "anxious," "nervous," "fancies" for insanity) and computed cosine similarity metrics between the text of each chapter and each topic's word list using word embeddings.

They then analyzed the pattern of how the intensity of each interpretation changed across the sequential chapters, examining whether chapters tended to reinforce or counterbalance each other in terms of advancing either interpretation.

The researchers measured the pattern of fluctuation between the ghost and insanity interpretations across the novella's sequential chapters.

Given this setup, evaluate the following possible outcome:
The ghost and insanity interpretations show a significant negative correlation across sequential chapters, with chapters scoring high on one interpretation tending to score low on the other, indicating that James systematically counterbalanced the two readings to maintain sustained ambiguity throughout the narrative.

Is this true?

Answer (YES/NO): NO